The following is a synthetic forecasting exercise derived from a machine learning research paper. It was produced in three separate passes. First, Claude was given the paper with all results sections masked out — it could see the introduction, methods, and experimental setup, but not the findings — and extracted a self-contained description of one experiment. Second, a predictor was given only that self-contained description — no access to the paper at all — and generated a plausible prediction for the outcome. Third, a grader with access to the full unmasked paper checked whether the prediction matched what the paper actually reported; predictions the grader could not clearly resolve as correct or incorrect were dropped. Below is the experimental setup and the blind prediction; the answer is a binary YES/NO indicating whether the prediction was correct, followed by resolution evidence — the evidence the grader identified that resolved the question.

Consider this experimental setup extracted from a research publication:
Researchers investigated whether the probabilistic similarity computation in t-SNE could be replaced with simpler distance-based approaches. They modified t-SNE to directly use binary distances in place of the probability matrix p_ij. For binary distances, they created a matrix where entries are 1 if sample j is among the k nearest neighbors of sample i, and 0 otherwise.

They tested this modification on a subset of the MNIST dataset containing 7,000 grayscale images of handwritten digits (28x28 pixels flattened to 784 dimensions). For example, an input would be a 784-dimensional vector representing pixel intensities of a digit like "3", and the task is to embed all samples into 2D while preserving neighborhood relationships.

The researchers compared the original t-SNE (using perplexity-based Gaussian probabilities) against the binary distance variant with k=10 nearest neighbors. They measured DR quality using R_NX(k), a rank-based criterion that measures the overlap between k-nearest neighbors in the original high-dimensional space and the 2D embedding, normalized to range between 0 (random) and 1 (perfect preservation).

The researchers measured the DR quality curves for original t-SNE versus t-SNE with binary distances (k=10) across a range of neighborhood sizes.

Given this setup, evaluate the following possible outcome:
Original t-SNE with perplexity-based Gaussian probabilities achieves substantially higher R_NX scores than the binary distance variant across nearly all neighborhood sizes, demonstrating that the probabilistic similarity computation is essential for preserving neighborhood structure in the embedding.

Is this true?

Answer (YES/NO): NO